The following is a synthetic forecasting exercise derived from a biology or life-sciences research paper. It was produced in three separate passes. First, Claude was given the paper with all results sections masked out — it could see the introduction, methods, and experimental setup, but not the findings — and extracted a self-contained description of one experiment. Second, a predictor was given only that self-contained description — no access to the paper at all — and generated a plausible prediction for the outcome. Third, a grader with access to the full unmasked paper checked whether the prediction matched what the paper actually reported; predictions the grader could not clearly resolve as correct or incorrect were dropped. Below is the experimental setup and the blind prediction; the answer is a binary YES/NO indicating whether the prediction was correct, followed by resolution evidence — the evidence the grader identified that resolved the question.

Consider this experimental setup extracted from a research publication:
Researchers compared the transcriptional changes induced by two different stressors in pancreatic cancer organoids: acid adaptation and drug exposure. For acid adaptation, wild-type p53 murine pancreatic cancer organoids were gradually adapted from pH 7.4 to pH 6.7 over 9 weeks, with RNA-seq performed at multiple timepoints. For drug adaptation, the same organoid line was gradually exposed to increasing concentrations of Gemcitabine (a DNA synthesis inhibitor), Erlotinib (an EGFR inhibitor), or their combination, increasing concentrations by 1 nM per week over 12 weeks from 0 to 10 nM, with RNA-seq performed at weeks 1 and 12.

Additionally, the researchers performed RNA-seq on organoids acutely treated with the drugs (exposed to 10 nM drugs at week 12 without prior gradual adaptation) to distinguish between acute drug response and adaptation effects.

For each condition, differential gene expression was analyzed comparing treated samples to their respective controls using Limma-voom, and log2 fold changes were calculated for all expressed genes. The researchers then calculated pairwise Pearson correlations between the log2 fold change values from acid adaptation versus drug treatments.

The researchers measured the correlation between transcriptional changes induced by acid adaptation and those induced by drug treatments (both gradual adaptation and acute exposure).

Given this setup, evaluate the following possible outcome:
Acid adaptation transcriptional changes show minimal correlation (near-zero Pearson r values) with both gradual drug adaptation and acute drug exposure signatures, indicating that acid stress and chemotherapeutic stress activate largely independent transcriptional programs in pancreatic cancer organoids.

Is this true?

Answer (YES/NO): YES